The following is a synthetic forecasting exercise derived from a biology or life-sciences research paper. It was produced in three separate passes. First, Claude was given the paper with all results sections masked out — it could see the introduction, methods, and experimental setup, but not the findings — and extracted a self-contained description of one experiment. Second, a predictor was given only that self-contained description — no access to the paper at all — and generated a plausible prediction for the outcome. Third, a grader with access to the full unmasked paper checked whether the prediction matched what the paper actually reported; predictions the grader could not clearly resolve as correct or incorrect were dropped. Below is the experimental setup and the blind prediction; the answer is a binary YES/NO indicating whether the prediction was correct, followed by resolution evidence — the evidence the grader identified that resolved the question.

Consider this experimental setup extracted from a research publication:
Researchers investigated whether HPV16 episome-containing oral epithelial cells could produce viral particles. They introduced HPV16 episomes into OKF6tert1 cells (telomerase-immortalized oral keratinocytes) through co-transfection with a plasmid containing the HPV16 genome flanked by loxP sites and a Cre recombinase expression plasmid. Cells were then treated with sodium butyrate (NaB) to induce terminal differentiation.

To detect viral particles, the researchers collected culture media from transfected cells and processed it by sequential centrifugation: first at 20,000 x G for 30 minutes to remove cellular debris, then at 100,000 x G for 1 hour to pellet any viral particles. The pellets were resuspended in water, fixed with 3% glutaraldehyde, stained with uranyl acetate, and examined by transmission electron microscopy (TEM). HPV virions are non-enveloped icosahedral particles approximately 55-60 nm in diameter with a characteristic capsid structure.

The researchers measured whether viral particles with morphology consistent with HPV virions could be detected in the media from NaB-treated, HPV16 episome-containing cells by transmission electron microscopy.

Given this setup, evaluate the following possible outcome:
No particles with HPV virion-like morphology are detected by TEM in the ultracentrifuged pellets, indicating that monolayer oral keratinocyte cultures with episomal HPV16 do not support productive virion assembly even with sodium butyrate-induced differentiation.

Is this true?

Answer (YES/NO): NO